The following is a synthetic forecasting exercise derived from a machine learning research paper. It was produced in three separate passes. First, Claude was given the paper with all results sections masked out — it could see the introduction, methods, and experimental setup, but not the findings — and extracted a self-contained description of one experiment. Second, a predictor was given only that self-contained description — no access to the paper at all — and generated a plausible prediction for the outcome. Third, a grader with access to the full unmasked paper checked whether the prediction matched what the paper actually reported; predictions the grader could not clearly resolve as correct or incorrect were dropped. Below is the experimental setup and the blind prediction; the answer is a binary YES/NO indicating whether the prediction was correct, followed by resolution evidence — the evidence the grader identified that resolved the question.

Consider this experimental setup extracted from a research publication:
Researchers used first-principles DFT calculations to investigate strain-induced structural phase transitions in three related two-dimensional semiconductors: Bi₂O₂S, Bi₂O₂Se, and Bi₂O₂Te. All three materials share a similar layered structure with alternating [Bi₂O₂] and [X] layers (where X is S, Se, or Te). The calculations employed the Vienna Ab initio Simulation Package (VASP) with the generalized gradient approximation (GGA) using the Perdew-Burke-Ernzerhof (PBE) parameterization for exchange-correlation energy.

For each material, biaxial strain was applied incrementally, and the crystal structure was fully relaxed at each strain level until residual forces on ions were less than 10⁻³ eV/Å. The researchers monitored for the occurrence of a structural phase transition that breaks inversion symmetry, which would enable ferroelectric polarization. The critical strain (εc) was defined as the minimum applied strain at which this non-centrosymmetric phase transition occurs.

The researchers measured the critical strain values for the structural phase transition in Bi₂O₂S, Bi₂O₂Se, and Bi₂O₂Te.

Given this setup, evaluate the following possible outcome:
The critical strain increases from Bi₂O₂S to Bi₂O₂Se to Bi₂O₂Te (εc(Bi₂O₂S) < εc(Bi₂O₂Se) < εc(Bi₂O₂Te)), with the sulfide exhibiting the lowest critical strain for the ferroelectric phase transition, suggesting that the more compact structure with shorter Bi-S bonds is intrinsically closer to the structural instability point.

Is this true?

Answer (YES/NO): NO